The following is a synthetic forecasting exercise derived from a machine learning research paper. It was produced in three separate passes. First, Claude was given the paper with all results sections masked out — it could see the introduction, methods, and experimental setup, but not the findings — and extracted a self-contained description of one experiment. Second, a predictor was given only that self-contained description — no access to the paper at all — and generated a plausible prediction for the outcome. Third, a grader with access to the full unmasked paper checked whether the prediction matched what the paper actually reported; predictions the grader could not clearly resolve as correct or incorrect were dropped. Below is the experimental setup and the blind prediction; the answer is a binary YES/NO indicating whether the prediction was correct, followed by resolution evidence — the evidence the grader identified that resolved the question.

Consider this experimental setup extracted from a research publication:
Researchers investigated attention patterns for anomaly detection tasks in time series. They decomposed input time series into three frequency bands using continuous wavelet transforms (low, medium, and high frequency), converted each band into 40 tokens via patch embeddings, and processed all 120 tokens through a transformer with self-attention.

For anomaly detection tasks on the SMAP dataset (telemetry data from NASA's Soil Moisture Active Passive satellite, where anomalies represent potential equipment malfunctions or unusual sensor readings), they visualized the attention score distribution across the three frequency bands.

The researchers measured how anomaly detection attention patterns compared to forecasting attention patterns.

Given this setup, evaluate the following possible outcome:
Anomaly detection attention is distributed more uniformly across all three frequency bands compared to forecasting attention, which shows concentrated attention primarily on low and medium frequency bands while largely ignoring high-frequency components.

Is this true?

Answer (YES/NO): NO